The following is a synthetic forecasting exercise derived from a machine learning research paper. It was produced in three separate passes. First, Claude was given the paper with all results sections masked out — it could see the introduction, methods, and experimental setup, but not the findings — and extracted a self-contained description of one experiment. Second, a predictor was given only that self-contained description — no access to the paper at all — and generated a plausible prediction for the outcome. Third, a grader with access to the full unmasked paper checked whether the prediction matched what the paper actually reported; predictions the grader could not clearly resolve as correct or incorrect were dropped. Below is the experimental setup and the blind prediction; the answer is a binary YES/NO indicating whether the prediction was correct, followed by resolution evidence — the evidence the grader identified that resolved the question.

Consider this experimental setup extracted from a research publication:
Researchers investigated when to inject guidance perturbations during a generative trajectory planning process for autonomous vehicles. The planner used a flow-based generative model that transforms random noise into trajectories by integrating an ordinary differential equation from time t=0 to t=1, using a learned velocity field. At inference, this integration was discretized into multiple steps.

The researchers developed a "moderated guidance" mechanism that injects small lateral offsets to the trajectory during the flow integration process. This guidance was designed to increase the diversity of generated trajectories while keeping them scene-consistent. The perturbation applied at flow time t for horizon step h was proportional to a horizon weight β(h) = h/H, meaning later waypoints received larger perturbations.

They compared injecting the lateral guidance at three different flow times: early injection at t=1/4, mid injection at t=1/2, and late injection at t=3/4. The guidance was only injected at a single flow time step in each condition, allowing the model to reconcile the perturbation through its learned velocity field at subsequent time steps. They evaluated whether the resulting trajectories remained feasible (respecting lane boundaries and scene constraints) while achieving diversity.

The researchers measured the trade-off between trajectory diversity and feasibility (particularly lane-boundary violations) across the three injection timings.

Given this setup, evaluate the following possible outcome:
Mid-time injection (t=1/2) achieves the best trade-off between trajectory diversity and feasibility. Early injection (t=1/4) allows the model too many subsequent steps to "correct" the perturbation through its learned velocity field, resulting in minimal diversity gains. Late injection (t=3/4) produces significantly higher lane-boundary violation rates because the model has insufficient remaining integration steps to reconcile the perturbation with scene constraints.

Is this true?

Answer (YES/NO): NO